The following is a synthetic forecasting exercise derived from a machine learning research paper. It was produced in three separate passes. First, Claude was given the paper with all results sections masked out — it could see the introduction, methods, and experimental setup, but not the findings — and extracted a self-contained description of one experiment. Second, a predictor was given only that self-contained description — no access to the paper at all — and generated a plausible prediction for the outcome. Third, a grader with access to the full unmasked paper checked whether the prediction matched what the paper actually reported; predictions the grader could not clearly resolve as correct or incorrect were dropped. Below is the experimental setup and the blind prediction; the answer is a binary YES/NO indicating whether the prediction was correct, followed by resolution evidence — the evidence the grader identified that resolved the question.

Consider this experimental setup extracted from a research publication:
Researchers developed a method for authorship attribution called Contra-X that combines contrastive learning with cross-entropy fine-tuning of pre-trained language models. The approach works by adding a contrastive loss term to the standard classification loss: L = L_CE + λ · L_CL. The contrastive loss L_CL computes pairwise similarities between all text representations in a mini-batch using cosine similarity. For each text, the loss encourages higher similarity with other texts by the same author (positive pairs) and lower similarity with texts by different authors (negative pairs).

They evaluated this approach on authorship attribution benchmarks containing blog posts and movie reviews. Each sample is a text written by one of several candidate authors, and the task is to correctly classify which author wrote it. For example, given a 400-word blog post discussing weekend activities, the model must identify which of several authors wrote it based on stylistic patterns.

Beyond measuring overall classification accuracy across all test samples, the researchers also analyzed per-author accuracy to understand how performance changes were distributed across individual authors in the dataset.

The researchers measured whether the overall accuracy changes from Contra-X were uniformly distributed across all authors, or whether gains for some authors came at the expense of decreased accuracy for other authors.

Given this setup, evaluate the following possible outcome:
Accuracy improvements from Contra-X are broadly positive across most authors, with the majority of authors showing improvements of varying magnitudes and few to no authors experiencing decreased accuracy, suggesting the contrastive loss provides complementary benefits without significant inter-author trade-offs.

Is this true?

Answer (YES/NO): NO